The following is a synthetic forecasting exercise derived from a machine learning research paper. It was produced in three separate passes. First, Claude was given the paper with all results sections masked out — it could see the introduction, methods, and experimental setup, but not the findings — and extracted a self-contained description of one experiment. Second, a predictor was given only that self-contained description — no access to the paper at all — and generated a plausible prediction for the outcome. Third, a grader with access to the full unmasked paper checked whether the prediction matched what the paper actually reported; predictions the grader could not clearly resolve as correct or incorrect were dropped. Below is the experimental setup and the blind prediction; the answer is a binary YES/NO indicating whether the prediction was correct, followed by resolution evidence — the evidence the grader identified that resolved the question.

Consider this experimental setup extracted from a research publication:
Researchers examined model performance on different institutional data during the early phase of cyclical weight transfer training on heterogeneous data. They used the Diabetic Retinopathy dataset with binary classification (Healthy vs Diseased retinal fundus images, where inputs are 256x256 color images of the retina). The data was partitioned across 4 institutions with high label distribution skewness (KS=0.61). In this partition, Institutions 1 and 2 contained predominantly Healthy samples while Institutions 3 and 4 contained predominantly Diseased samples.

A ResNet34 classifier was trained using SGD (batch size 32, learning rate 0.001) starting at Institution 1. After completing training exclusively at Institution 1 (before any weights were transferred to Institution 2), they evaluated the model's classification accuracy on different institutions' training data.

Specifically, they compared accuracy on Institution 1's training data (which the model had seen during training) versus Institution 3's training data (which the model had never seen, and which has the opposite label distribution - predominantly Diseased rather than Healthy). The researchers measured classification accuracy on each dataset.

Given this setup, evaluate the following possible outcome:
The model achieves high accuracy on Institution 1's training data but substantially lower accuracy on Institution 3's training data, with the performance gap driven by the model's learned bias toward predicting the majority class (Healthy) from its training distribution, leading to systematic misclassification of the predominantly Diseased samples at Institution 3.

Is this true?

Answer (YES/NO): YES